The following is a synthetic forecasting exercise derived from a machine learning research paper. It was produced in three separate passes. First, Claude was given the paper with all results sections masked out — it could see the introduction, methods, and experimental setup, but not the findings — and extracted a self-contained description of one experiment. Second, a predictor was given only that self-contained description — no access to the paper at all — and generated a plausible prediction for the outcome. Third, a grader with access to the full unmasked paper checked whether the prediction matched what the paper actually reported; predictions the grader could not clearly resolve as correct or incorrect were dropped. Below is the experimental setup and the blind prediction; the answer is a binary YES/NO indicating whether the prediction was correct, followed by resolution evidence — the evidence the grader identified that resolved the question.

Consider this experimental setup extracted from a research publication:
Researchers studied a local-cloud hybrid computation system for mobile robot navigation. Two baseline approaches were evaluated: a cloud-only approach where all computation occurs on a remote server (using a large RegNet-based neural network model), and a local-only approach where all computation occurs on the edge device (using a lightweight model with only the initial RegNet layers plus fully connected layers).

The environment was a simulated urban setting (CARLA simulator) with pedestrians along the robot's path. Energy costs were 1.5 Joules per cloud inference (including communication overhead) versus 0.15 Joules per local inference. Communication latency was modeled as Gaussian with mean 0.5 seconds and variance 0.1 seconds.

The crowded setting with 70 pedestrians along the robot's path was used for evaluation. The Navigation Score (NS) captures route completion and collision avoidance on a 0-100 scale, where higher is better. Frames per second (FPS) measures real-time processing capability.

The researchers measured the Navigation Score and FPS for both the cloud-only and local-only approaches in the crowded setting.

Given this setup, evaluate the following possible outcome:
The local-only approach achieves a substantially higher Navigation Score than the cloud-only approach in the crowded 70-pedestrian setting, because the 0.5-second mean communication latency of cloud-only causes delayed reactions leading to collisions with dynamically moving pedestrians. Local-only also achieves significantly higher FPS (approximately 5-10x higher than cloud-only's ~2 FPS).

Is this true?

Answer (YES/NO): NO